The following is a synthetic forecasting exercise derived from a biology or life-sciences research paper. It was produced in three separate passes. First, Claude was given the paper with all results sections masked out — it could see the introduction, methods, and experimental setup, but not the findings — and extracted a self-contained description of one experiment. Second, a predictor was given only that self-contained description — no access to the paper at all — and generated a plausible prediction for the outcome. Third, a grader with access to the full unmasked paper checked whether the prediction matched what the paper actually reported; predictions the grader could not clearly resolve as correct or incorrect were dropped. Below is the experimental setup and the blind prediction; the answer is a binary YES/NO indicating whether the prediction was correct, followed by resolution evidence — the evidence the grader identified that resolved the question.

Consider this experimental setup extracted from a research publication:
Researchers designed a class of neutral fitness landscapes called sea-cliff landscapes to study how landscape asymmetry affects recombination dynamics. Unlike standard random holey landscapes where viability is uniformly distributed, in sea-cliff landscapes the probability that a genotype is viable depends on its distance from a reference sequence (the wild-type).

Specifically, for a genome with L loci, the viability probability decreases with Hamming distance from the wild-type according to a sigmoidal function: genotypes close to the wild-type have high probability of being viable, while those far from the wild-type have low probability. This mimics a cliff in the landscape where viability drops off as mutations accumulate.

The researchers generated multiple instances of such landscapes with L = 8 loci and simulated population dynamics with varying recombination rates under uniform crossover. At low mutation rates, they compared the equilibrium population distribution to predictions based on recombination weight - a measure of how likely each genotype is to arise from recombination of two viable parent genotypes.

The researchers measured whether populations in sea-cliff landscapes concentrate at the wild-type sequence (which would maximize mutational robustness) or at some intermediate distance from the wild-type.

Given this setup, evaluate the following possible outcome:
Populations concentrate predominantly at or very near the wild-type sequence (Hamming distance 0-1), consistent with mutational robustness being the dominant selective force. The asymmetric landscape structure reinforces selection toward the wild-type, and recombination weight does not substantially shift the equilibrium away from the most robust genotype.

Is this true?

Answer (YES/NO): YES